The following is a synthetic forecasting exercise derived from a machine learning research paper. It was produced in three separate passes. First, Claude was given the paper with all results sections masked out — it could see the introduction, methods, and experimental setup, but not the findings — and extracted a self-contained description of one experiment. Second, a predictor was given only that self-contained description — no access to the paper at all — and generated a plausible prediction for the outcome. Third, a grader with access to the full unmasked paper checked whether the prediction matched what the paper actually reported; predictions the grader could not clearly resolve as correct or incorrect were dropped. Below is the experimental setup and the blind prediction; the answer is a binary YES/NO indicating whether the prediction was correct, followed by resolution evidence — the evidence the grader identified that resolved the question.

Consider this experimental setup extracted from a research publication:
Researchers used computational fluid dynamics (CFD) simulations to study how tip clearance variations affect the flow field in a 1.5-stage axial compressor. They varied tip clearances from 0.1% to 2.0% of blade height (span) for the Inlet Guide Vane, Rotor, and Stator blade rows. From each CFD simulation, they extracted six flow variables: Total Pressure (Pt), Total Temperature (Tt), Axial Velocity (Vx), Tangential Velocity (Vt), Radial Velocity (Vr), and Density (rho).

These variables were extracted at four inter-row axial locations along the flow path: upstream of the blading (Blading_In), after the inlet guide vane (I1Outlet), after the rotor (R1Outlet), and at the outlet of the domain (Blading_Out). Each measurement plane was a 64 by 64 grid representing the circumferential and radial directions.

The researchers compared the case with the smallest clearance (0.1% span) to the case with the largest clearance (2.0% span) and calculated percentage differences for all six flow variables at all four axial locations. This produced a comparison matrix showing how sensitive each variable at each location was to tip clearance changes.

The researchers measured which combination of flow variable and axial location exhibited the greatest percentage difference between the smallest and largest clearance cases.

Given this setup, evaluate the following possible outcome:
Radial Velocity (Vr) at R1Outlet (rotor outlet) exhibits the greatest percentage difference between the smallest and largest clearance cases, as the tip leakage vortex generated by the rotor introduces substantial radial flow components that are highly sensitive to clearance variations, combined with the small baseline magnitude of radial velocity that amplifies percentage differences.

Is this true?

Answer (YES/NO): NO